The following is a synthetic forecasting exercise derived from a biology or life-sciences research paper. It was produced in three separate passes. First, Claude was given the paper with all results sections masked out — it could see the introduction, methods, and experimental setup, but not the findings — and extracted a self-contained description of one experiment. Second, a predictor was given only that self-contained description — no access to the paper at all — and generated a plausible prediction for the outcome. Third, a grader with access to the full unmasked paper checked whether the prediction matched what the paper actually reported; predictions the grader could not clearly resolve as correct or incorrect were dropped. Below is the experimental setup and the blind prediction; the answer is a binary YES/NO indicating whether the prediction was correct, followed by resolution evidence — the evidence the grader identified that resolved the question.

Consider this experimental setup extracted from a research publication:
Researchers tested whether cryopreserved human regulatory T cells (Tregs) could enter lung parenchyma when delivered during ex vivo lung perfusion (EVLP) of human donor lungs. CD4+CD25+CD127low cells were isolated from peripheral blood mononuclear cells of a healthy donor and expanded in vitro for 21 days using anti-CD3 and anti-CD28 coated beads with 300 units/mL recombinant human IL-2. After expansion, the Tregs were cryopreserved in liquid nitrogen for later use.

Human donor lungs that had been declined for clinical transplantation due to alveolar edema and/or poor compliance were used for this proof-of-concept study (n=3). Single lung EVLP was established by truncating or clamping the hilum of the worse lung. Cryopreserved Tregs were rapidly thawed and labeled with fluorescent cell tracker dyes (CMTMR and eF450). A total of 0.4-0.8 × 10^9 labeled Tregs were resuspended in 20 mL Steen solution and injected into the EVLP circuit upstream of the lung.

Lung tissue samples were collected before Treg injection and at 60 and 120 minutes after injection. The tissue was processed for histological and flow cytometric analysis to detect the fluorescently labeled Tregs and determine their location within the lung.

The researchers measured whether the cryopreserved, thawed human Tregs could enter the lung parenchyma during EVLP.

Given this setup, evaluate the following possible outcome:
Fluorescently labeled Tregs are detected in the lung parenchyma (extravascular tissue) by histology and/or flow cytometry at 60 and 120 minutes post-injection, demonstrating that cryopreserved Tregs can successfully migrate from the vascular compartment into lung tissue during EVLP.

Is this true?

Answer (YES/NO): YES